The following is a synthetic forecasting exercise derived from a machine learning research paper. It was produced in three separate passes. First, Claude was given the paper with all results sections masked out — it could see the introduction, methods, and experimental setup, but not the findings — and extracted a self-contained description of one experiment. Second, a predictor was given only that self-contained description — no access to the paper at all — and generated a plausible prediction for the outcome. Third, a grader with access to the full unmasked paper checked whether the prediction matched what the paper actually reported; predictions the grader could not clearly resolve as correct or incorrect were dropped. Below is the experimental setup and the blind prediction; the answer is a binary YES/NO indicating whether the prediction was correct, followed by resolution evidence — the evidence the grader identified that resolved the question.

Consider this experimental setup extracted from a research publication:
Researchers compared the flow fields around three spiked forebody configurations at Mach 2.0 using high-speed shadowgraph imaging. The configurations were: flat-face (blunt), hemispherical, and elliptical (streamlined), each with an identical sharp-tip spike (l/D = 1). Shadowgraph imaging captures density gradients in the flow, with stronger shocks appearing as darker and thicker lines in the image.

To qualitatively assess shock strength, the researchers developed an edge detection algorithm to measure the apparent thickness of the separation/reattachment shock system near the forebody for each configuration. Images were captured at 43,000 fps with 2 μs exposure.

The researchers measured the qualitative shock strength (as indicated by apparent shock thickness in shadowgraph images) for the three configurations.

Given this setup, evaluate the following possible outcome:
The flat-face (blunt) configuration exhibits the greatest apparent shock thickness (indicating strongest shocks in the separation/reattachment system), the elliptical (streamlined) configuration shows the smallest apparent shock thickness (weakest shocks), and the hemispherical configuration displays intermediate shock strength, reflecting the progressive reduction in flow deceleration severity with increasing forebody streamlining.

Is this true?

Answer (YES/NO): YES